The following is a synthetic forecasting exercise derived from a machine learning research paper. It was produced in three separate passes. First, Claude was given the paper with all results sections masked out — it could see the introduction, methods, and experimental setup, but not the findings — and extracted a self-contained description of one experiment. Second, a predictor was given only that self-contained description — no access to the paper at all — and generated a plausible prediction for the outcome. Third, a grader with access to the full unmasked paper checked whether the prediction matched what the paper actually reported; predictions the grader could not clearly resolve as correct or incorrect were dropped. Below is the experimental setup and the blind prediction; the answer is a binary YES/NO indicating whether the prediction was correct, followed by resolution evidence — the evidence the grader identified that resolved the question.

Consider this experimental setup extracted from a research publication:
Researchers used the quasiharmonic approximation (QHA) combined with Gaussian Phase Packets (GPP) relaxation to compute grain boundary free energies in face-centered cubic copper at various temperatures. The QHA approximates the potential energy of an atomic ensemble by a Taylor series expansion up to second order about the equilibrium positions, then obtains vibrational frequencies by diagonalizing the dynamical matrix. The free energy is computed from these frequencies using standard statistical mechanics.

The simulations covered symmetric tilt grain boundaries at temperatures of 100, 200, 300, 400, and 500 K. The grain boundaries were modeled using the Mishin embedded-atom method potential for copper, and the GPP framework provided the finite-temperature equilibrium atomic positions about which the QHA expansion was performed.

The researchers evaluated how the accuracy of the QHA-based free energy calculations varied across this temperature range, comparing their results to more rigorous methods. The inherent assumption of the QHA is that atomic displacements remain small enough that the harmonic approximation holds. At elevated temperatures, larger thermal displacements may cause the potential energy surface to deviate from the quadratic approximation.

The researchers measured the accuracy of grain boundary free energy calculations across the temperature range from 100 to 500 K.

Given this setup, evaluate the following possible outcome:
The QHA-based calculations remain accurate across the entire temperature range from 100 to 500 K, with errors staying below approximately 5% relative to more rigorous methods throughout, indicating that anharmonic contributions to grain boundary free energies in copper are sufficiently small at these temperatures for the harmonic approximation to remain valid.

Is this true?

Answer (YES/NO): NO